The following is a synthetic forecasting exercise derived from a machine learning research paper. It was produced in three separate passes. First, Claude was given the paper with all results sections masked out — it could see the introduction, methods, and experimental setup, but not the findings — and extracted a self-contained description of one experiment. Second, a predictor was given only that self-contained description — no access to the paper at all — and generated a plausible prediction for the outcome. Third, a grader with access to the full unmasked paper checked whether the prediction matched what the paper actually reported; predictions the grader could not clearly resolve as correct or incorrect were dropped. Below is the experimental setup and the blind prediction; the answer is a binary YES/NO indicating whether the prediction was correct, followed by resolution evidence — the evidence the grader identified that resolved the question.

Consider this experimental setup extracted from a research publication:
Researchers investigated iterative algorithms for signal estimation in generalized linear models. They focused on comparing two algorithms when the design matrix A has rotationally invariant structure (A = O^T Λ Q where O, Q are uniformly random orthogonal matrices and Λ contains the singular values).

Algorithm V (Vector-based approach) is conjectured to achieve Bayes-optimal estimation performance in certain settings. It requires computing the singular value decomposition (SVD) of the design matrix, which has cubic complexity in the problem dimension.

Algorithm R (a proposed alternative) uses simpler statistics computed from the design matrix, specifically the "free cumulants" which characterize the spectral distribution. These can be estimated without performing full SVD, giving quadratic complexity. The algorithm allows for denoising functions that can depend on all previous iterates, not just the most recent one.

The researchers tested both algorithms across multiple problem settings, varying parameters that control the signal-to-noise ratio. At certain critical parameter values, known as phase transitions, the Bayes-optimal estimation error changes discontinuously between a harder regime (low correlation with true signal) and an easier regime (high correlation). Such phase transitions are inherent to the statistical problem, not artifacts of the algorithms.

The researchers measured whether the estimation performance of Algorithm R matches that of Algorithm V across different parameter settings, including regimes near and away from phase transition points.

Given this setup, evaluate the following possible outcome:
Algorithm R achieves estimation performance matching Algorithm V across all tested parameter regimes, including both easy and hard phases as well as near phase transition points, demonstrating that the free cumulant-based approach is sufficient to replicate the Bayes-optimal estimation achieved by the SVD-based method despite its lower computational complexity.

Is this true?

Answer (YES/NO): NO